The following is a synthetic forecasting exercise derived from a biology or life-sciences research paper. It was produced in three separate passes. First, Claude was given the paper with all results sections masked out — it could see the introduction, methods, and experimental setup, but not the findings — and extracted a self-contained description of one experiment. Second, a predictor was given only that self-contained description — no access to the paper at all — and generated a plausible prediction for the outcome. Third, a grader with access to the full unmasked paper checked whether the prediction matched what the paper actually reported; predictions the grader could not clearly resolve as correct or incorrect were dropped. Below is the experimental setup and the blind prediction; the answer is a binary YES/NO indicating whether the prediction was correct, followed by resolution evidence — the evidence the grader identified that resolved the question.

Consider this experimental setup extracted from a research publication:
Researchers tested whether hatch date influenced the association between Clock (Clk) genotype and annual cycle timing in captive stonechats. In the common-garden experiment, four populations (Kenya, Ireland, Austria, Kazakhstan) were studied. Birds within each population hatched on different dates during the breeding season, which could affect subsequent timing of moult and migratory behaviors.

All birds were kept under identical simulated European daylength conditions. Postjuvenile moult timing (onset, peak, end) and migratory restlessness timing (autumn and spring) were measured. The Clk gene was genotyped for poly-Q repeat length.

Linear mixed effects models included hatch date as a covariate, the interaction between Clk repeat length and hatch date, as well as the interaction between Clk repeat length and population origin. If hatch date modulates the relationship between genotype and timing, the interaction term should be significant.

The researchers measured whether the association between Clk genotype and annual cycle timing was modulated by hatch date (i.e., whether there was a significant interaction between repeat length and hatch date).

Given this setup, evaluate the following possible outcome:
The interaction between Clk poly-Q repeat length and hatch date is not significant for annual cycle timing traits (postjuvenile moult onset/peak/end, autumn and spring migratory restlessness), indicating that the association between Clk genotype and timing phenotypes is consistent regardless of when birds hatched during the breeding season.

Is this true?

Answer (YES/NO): YES